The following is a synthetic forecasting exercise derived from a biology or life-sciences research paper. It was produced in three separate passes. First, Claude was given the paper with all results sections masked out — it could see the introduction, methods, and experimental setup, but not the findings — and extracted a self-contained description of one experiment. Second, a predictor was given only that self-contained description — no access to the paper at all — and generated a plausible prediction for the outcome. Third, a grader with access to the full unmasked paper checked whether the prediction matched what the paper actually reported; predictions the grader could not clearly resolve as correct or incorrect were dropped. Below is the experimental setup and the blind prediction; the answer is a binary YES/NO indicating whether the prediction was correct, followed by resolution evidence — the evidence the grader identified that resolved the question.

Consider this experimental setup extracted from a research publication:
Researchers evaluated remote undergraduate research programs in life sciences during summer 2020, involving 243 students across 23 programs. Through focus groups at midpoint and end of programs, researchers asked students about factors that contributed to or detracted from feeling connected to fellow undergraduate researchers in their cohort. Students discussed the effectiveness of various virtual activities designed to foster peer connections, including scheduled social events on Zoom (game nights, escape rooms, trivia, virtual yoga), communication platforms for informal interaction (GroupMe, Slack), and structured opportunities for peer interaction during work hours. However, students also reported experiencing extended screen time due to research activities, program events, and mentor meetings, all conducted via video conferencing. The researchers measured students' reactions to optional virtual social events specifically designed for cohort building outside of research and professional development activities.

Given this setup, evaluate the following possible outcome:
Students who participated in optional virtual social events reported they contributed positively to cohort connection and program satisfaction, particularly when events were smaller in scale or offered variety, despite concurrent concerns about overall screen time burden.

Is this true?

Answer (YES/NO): NO